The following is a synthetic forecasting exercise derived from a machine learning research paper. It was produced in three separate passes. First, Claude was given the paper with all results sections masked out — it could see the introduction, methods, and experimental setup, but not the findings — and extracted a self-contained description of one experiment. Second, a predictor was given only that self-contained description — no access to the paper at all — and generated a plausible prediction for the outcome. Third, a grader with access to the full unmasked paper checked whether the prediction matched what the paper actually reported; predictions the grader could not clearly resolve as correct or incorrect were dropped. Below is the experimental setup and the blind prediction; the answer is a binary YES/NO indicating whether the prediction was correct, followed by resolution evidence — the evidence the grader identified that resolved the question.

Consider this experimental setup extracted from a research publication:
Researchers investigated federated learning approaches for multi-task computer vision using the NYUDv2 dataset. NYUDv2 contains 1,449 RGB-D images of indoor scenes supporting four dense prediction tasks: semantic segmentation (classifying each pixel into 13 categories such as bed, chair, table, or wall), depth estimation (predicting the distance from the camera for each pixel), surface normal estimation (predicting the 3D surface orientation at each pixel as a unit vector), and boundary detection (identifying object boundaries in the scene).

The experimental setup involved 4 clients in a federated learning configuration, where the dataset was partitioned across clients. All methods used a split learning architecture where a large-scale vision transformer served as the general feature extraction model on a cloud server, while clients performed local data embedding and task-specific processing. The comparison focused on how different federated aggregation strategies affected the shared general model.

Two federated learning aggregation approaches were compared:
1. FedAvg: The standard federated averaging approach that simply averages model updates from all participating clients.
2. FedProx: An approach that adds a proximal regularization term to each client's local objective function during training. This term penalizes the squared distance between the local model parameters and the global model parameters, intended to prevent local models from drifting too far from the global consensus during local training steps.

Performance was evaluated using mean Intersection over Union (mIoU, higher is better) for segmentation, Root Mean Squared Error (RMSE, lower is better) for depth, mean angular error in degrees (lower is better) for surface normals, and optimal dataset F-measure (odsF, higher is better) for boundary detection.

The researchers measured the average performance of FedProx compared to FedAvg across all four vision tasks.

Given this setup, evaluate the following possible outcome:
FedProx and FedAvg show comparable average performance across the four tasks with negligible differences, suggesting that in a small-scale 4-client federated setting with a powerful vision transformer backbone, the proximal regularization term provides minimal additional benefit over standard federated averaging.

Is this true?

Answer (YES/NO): NO